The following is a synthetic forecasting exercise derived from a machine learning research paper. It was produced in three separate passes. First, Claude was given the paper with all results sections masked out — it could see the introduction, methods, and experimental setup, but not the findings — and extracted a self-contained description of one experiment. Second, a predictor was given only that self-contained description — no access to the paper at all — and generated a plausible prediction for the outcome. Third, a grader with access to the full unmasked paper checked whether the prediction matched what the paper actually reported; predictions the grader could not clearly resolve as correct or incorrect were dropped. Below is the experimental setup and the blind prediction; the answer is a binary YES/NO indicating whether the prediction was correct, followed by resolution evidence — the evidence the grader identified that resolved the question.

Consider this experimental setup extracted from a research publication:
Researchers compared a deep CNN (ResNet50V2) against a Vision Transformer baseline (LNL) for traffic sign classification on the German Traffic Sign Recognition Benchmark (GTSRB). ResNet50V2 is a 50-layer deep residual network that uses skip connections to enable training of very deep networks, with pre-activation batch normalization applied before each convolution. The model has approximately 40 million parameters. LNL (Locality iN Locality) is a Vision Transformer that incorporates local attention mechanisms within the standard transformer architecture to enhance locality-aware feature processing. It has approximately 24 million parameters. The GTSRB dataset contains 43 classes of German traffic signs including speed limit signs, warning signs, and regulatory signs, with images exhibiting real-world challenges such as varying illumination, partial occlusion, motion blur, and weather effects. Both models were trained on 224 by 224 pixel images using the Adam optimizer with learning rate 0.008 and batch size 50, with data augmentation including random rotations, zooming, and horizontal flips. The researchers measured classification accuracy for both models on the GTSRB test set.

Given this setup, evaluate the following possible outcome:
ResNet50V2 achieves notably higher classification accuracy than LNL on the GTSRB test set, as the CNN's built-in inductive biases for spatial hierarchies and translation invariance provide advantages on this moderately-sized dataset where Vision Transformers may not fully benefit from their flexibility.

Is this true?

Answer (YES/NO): NO